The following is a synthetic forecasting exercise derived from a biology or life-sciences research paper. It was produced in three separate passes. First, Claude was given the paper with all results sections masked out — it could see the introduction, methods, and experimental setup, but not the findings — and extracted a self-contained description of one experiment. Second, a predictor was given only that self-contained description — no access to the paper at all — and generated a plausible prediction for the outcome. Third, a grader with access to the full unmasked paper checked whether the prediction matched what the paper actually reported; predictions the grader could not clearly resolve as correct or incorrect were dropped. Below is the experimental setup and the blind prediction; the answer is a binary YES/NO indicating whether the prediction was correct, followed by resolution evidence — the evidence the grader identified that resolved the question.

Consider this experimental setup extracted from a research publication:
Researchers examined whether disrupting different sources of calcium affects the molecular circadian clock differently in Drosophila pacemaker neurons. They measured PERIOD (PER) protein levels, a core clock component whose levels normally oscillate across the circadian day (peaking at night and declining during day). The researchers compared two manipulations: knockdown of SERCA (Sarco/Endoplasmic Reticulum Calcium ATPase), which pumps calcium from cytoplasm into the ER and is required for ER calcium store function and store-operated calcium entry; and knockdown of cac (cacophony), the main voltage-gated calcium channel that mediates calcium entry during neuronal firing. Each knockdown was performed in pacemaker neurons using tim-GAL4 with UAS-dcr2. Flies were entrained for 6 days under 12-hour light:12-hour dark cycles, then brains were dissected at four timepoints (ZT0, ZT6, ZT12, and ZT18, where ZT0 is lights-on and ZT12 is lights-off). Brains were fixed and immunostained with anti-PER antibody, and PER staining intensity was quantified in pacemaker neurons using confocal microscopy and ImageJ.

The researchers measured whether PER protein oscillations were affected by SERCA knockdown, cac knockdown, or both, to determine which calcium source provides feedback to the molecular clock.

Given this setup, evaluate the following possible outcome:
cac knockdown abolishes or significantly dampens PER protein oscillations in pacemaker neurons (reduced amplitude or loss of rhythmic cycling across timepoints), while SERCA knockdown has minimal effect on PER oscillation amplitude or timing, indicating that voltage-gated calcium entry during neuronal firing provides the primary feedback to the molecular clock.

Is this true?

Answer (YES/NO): NO